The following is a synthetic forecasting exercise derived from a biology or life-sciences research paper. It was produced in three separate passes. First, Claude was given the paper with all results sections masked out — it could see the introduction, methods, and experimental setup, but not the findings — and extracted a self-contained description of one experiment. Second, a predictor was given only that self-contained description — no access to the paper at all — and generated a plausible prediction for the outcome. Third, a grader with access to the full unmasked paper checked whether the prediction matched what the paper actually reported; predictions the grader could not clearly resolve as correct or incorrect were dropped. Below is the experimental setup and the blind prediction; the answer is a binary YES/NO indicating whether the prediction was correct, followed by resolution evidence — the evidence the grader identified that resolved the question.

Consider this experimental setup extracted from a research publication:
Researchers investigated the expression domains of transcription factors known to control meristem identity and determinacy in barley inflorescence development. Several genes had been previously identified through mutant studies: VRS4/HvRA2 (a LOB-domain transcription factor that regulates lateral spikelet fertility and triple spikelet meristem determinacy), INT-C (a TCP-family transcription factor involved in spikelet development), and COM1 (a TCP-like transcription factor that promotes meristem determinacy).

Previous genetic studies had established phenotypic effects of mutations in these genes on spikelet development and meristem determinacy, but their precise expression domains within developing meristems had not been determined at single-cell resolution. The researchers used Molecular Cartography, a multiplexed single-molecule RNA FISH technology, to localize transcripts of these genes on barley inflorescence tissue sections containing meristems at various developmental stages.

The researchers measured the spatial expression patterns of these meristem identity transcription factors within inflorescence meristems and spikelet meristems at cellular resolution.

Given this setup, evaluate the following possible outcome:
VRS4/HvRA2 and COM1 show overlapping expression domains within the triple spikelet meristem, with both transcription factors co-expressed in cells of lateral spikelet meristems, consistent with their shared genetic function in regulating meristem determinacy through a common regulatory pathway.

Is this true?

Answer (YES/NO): NO